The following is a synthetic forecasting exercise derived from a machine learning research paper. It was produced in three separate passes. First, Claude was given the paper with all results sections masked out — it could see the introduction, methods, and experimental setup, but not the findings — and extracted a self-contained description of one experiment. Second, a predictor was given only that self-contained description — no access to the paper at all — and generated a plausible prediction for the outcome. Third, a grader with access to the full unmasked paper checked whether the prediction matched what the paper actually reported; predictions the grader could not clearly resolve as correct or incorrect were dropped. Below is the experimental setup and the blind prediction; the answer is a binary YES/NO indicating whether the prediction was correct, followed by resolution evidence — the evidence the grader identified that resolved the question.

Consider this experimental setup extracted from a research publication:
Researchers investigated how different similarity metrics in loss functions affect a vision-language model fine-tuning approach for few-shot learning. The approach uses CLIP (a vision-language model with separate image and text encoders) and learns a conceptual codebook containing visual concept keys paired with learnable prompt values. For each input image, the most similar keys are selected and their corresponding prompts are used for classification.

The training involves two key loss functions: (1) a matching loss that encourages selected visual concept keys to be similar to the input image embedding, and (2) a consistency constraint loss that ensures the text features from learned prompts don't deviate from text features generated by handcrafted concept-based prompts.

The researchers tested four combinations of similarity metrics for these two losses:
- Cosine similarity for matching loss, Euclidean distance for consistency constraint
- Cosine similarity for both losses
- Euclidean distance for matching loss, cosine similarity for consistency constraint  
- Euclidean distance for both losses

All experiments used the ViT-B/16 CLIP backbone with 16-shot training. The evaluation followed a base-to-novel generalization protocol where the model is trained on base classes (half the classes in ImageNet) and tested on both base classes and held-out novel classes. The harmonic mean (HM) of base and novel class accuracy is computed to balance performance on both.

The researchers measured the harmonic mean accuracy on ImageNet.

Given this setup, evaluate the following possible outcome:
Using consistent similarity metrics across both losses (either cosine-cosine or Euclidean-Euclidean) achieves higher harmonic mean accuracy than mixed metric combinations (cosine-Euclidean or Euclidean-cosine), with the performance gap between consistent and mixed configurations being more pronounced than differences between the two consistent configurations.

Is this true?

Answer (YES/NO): NO